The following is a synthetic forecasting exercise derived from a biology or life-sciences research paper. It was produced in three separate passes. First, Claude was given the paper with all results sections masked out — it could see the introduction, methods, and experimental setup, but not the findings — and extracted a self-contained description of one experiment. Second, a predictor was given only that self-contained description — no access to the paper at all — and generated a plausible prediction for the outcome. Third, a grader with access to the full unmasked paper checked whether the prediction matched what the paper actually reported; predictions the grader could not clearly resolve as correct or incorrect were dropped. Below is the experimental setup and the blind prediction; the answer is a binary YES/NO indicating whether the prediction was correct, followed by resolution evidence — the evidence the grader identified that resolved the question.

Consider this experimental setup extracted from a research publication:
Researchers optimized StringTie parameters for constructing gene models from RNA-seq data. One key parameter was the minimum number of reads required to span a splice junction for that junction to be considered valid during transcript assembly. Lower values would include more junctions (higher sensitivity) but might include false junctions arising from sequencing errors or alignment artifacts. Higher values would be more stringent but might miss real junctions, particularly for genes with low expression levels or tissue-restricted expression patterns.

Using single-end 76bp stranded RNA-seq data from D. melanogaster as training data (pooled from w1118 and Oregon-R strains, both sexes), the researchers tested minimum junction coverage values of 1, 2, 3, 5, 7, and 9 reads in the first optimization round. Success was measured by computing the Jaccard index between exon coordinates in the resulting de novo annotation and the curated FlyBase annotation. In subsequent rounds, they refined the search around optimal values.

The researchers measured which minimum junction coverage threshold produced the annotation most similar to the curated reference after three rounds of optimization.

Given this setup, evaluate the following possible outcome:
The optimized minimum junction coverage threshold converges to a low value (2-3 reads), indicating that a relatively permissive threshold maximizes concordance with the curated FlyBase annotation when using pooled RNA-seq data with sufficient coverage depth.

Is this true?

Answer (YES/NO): YES